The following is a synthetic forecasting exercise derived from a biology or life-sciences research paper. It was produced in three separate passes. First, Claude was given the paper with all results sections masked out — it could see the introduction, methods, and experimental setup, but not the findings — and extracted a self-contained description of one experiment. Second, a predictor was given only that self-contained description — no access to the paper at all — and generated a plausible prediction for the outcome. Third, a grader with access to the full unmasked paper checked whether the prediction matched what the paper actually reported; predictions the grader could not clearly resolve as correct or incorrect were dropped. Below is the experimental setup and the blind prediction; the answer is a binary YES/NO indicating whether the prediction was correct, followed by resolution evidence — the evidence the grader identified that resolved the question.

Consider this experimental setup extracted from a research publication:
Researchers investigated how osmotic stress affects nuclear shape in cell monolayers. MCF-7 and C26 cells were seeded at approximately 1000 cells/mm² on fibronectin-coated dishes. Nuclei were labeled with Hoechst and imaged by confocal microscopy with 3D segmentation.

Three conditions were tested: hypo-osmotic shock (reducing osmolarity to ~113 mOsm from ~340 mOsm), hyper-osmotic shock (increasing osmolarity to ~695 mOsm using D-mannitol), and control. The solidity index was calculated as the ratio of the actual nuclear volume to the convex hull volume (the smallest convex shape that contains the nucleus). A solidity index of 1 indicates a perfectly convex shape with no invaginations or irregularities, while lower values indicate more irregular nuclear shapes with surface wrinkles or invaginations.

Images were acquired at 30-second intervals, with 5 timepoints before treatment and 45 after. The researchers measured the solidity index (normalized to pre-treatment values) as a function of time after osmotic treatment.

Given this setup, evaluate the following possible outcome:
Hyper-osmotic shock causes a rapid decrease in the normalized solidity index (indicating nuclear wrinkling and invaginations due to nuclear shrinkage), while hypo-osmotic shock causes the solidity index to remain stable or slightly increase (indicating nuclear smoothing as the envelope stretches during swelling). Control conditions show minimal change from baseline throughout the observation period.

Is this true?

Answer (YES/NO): YES